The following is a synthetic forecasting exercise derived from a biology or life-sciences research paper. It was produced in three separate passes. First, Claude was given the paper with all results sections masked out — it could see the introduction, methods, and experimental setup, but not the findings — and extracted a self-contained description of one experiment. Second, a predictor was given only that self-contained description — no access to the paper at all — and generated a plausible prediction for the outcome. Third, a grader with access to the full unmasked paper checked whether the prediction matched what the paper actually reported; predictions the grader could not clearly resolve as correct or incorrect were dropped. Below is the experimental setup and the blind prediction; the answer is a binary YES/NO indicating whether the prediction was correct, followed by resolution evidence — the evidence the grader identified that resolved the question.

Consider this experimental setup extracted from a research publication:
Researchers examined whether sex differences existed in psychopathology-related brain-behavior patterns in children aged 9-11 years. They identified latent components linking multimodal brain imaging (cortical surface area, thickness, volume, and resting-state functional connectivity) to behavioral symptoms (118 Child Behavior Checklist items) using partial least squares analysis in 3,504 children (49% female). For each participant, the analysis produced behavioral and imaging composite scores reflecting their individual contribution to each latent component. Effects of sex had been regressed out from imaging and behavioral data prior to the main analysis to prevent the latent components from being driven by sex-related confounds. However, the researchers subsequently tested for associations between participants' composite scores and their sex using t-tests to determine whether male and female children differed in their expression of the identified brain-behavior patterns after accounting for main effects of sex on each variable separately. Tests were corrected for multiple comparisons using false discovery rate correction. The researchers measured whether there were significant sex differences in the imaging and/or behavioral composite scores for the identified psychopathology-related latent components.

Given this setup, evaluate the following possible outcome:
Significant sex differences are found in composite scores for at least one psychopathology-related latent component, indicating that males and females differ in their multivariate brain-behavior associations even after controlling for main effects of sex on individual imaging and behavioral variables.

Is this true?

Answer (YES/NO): YES